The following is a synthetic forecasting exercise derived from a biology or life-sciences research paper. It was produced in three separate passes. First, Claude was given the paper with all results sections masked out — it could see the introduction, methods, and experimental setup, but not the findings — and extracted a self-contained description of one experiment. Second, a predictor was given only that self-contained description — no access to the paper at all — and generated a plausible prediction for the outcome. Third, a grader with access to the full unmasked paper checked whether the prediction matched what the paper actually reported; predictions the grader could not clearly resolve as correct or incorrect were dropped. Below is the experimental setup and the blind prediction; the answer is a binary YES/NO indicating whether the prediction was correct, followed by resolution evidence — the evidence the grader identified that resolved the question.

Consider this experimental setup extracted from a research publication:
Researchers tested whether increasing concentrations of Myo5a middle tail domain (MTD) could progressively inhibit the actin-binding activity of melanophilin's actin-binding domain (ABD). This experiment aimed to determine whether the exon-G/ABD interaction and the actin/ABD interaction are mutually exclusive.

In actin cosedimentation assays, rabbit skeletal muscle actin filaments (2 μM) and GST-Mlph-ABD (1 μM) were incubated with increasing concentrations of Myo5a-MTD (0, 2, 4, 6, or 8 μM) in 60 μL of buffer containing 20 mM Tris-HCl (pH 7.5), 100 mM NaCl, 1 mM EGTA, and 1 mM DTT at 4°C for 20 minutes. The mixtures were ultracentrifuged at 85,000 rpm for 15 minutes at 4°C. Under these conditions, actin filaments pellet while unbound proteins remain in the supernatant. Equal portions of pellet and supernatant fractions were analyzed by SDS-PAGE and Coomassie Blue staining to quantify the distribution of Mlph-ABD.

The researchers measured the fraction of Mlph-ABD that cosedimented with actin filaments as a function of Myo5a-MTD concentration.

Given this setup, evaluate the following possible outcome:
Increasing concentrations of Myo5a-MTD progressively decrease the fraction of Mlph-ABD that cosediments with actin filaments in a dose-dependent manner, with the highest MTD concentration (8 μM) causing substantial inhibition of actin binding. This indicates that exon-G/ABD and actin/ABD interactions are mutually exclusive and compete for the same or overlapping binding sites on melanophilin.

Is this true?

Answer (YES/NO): YES